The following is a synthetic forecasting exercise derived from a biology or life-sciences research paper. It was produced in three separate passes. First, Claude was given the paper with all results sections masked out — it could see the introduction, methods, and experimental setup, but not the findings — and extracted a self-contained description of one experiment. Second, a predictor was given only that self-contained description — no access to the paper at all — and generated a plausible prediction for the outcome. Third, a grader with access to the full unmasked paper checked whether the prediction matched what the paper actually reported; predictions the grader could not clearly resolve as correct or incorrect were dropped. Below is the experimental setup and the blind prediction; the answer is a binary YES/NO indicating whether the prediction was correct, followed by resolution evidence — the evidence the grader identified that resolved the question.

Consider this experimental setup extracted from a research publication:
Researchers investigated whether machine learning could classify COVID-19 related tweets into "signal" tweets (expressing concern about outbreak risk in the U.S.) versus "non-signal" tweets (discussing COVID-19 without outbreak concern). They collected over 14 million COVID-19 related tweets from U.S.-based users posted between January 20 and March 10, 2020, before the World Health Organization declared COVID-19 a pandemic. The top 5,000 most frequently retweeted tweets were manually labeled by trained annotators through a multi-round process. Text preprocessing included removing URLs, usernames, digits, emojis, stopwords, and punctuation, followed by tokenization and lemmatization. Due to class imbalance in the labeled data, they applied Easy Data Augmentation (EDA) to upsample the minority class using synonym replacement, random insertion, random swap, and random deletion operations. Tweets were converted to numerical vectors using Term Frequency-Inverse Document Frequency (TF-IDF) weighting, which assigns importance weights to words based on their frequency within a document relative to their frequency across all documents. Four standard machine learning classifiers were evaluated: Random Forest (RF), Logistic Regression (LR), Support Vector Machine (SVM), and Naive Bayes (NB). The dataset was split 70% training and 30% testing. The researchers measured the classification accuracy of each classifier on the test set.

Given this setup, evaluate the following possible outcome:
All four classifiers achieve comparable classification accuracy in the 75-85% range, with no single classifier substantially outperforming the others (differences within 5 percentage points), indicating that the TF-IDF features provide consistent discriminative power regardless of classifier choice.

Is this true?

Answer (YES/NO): NO